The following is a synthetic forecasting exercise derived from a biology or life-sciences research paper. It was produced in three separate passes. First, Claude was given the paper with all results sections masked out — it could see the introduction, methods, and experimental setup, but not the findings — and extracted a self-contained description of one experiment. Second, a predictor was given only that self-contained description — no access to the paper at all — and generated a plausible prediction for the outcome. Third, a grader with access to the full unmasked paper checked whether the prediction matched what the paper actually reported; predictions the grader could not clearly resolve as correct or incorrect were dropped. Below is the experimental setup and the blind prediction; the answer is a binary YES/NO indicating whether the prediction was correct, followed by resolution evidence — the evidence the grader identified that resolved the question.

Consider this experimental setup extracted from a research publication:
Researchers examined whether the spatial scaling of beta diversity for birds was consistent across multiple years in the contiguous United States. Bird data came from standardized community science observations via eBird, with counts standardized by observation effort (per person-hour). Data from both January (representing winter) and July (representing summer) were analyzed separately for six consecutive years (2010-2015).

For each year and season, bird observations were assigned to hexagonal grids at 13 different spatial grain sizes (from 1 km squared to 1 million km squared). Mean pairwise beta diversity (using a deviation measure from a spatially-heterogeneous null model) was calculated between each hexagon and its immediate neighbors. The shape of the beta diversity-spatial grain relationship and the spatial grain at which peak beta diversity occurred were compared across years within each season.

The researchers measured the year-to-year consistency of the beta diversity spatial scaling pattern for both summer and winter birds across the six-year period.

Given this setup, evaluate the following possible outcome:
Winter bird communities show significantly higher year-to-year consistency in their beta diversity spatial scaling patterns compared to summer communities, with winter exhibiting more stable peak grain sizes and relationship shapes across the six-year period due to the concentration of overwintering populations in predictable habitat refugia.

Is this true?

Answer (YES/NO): NO